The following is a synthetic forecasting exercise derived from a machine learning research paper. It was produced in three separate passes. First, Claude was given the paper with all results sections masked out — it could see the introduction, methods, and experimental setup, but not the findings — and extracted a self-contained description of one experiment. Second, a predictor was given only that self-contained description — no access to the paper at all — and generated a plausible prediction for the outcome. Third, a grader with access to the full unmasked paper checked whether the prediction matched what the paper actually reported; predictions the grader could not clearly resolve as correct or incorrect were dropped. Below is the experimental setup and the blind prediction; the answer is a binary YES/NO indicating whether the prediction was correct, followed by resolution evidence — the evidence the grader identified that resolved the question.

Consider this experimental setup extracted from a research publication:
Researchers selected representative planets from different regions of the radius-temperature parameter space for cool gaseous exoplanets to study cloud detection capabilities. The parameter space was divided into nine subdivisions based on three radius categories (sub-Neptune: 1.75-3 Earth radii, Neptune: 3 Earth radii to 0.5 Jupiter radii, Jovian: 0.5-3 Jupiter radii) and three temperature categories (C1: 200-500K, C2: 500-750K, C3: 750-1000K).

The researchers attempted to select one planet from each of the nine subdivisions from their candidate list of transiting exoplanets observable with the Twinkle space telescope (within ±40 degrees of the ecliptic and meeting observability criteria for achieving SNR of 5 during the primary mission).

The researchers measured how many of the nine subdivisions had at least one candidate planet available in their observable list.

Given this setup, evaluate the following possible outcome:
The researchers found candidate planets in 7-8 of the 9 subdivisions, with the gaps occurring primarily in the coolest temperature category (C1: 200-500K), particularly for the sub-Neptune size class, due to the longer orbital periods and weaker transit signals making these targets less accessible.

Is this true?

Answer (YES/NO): NO